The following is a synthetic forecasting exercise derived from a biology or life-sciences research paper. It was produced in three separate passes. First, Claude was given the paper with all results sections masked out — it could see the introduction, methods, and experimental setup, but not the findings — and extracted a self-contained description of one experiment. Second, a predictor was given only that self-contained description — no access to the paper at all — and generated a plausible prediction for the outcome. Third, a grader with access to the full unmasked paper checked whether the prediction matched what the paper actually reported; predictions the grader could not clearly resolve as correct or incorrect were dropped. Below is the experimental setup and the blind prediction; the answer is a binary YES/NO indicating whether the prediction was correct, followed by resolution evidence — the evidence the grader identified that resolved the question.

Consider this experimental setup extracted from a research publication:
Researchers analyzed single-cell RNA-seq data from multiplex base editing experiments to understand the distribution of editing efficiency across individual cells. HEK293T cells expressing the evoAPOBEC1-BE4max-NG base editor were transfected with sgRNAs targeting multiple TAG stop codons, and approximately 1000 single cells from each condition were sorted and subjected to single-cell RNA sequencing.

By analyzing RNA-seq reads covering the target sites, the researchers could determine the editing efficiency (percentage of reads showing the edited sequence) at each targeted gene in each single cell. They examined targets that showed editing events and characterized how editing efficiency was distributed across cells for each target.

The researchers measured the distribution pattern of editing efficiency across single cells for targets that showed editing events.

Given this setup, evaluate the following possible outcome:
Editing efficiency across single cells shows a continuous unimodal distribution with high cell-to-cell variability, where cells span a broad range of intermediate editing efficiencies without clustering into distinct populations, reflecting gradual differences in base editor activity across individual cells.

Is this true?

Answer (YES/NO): NO